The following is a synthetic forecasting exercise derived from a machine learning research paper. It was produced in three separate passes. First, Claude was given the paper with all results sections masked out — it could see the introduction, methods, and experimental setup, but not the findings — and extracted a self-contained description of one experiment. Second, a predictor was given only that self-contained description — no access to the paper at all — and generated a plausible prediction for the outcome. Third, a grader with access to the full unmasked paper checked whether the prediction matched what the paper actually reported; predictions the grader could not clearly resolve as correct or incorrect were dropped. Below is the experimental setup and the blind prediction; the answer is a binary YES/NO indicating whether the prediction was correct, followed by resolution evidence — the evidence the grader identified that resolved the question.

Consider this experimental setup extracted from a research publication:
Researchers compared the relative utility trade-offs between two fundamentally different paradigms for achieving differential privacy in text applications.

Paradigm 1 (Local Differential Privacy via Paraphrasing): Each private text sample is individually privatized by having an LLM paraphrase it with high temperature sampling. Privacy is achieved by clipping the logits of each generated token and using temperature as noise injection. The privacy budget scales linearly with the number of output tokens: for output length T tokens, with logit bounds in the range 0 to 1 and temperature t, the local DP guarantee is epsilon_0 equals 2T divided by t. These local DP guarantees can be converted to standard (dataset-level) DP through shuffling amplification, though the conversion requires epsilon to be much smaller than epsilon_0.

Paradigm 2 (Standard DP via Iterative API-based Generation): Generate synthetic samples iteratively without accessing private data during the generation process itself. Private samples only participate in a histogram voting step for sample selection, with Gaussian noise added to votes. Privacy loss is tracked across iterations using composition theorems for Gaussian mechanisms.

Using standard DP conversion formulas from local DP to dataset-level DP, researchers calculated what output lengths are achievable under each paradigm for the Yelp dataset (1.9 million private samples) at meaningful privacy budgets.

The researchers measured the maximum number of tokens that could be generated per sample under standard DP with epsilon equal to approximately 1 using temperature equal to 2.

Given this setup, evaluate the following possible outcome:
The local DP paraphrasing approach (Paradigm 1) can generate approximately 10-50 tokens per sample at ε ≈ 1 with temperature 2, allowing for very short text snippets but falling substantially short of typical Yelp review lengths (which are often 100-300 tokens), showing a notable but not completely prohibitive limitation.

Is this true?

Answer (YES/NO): NO